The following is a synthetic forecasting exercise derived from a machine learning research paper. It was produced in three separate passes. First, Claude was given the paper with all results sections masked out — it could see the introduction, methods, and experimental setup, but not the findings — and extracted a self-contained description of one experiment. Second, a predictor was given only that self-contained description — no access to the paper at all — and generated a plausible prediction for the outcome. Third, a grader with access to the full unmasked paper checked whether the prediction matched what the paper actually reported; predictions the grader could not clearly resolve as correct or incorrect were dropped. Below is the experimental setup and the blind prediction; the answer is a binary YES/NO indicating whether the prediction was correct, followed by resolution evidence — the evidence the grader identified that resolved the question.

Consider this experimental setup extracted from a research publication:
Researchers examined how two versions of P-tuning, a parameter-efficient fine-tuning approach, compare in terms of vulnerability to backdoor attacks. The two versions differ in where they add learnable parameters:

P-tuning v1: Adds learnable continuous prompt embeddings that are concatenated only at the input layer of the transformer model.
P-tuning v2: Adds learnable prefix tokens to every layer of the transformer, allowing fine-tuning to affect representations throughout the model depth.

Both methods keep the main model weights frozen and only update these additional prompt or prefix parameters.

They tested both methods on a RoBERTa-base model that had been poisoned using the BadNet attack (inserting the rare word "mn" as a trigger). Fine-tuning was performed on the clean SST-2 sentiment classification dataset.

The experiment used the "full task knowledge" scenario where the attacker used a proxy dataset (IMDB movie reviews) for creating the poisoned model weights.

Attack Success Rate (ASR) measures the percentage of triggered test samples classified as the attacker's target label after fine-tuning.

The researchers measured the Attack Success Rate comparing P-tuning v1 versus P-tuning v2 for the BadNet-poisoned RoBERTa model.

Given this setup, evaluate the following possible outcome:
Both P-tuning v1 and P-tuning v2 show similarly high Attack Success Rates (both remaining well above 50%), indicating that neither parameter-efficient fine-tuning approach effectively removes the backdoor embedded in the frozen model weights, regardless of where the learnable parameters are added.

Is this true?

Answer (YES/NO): NO